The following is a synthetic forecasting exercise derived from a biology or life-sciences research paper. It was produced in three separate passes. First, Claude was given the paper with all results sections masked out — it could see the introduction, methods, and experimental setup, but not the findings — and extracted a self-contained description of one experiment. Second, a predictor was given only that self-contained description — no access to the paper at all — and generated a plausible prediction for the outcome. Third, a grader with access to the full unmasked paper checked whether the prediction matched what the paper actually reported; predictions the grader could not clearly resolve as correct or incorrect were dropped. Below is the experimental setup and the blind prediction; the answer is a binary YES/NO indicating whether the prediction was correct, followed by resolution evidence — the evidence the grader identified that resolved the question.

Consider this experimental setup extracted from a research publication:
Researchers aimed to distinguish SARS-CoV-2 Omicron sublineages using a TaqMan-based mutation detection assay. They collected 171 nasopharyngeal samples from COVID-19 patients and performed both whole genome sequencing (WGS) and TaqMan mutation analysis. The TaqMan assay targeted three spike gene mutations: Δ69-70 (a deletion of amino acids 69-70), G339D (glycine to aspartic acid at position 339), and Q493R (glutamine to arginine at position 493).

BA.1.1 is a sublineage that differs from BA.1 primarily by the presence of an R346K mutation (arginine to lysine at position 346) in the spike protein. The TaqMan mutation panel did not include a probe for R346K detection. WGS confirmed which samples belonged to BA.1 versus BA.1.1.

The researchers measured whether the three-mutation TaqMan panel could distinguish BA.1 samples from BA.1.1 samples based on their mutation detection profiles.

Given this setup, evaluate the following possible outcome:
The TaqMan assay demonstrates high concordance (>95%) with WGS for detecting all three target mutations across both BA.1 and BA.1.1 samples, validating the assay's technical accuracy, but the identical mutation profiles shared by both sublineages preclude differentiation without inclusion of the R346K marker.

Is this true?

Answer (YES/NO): YES